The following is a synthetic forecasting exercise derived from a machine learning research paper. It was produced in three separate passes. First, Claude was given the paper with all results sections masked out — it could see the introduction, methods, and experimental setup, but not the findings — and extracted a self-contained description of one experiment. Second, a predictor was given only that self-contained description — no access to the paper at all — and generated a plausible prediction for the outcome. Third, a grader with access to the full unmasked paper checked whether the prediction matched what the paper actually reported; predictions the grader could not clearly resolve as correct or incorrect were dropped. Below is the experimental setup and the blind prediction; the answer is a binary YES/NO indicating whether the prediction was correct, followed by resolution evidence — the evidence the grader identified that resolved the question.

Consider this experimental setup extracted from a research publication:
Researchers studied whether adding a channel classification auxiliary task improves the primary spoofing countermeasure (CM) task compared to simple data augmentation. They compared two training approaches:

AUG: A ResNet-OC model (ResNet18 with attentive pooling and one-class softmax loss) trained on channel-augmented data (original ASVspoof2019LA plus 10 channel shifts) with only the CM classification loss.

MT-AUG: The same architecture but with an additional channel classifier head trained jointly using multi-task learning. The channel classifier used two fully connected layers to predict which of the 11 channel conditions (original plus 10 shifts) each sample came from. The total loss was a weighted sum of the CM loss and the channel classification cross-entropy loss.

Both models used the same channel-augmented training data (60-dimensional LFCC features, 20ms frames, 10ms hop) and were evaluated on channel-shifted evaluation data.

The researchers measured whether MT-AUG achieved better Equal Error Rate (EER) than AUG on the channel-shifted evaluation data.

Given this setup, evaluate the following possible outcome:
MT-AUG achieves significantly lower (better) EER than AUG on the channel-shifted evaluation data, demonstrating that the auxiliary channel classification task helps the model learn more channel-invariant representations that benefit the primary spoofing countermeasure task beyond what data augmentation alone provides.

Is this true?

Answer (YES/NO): NO